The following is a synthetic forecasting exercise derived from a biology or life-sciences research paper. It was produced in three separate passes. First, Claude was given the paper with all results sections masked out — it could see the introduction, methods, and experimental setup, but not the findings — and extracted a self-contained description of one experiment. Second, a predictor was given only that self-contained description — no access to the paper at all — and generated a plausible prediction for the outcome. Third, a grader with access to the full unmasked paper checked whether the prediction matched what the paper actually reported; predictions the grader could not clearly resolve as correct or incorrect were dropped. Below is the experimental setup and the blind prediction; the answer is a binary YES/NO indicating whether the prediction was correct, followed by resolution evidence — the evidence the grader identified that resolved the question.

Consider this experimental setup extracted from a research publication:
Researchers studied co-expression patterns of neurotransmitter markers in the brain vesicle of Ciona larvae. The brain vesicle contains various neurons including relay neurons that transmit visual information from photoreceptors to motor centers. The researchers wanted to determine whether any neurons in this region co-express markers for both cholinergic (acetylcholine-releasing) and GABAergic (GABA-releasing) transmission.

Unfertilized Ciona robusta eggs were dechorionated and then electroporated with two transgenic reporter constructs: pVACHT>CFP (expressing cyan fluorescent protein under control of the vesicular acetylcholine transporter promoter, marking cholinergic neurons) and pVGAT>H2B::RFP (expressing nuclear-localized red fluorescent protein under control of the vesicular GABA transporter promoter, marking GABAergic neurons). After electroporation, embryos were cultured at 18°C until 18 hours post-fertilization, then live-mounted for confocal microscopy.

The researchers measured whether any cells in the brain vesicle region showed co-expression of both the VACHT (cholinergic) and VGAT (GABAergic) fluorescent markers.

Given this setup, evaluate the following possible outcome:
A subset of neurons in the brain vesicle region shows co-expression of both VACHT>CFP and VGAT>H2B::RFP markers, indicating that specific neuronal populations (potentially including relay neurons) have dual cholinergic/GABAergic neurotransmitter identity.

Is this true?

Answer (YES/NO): NO